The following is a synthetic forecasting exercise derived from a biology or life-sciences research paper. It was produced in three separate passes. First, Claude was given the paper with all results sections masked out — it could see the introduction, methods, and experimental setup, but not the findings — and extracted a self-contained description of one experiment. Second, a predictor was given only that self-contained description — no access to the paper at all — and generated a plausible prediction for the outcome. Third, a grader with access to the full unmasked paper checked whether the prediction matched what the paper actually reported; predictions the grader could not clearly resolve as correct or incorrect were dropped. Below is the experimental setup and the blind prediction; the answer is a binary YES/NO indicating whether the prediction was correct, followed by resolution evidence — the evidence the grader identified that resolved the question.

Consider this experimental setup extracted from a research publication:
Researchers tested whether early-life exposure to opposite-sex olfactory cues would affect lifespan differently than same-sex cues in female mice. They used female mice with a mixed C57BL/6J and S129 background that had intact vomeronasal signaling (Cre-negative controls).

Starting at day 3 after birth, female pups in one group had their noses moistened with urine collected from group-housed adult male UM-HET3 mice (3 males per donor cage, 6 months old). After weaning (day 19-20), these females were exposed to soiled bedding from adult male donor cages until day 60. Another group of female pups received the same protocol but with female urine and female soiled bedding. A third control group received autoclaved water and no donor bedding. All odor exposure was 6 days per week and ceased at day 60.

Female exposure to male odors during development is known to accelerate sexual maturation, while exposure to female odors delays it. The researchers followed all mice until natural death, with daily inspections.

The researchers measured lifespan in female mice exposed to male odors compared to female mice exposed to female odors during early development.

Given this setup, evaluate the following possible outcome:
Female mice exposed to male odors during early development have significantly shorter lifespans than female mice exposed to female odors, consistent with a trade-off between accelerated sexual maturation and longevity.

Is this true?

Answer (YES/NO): NO